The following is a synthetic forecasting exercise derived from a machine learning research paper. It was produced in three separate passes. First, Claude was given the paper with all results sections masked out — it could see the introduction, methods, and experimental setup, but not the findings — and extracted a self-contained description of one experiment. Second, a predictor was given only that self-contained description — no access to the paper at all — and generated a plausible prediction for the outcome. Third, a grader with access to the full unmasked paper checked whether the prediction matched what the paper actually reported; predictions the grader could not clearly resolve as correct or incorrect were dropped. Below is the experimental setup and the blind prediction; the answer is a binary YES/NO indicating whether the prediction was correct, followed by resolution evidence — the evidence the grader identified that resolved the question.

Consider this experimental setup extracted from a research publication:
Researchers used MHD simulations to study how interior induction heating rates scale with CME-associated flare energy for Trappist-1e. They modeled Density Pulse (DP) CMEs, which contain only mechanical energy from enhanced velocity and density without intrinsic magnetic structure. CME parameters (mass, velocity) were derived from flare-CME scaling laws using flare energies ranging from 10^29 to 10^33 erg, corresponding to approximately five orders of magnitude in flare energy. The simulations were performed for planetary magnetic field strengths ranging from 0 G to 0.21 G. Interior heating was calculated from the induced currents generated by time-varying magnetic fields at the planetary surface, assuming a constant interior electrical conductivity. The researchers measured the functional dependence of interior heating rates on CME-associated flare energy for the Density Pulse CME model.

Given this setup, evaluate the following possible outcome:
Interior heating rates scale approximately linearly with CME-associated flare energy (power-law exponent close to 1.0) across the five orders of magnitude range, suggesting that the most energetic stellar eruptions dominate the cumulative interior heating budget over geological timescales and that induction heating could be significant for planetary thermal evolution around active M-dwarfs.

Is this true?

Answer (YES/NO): NO